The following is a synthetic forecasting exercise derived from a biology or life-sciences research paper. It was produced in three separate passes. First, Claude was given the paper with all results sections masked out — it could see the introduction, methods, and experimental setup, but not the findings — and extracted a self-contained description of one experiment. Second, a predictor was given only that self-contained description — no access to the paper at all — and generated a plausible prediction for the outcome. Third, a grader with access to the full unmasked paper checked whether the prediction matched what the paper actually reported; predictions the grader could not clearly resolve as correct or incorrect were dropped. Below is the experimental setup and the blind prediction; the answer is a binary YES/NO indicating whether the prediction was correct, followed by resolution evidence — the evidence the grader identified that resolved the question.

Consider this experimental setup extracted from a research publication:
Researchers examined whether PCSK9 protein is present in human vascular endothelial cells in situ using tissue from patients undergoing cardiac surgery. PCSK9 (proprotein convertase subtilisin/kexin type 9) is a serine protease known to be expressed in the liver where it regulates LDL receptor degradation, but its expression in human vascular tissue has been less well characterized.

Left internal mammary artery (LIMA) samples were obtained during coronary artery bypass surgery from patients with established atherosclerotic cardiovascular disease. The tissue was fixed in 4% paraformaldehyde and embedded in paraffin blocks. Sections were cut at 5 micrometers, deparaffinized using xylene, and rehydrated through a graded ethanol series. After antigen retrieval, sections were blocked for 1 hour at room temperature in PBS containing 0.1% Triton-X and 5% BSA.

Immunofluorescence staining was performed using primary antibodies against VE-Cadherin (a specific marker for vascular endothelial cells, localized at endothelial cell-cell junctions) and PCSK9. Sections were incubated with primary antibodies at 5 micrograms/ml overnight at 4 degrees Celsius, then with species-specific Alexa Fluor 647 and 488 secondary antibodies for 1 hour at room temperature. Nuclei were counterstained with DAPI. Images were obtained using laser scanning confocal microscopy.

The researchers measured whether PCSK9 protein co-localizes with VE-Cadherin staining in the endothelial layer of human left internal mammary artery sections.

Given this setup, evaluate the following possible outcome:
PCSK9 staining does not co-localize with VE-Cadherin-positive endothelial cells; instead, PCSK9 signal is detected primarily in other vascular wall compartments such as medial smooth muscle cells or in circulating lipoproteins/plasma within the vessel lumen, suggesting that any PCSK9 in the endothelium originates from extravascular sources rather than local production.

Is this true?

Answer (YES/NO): NO